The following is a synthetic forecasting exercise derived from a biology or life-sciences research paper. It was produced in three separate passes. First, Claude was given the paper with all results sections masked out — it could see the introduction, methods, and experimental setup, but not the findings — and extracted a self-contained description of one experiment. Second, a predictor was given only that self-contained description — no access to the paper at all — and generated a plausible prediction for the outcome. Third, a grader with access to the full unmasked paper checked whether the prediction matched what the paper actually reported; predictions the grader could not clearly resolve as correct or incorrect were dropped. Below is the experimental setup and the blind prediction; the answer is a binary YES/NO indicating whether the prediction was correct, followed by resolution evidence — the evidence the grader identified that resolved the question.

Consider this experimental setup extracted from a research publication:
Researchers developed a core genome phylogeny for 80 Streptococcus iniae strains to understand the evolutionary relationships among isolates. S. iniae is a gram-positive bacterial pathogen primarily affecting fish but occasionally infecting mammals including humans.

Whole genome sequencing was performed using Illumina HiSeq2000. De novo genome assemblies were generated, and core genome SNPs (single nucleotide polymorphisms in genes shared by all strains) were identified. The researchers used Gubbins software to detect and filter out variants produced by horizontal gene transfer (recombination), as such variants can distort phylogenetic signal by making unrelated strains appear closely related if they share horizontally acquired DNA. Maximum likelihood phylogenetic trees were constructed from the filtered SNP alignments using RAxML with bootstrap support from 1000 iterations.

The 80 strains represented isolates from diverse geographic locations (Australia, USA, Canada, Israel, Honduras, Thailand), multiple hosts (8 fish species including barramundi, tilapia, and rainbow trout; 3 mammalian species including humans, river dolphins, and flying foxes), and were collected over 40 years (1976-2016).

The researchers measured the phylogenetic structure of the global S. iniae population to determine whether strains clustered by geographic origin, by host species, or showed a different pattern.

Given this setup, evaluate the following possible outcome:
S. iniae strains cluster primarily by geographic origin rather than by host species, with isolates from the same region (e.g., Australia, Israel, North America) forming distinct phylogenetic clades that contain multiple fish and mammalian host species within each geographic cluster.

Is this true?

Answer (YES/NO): NO